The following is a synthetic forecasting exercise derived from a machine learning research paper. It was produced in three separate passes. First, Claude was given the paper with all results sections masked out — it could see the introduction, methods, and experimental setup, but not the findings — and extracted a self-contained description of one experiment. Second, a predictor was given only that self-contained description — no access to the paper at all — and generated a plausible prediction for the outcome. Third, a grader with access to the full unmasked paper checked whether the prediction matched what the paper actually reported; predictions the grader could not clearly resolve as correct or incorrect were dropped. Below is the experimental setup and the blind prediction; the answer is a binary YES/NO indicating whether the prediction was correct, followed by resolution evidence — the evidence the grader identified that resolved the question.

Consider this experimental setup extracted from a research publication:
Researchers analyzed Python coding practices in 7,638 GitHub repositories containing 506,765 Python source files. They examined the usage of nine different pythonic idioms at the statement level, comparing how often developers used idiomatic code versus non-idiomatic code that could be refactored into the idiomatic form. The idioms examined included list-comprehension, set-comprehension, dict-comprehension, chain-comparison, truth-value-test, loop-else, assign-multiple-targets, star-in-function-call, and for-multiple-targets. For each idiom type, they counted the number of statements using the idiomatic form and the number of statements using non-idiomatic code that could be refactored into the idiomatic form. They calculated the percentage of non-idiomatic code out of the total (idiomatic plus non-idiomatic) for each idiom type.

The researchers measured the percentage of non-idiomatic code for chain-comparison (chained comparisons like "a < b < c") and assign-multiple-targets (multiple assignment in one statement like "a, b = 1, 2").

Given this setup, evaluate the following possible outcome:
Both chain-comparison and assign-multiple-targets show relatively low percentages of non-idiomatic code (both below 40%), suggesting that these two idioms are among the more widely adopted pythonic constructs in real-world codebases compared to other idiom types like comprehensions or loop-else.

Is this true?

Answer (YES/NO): NO